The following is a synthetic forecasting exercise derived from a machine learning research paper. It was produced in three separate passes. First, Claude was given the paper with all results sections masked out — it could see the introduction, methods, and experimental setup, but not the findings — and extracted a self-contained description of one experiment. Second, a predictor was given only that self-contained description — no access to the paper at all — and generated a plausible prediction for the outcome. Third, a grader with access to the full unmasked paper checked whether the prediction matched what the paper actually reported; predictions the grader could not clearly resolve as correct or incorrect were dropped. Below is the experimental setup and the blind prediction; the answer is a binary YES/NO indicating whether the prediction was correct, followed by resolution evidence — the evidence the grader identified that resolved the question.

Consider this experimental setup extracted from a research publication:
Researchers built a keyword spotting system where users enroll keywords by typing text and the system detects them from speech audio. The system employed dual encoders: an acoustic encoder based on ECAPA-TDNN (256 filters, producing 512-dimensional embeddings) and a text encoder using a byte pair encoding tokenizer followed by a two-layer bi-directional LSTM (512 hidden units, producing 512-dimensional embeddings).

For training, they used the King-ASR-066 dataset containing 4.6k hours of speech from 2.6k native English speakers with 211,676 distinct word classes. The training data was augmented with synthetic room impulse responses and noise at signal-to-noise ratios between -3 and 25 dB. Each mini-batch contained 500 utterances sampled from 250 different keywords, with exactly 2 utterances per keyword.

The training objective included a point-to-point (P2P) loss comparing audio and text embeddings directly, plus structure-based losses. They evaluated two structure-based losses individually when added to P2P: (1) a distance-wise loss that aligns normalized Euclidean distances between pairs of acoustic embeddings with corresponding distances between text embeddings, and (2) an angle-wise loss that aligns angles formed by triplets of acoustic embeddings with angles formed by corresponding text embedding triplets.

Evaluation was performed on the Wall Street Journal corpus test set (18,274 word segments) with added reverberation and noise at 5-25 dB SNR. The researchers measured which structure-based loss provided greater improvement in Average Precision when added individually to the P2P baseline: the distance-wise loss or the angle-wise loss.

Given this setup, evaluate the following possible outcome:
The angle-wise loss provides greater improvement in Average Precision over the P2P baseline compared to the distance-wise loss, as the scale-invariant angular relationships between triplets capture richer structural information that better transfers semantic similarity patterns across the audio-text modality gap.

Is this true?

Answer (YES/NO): YES